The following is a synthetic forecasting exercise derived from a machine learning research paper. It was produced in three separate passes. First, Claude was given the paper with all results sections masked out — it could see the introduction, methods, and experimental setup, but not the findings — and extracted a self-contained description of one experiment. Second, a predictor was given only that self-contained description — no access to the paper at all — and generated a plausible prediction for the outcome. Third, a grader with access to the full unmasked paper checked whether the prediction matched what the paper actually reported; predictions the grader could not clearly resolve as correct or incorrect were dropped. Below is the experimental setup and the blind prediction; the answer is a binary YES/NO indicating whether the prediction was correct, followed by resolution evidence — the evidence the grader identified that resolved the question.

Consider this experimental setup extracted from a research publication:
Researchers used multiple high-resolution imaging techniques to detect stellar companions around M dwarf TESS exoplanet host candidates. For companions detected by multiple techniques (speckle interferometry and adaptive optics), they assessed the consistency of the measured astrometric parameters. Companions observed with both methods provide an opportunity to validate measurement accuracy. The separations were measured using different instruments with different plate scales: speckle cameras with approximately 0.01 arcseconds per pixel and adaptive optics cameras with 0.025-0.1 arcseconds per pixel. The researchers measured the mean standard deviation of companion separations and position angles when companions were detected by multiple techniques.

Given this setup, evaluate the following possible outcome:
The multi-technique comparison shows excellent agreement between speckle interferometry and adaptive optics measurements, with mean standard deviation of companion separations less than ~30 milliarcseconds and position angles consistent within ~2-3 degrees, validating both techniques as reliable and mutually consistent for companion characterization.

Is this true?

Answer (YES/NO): YES